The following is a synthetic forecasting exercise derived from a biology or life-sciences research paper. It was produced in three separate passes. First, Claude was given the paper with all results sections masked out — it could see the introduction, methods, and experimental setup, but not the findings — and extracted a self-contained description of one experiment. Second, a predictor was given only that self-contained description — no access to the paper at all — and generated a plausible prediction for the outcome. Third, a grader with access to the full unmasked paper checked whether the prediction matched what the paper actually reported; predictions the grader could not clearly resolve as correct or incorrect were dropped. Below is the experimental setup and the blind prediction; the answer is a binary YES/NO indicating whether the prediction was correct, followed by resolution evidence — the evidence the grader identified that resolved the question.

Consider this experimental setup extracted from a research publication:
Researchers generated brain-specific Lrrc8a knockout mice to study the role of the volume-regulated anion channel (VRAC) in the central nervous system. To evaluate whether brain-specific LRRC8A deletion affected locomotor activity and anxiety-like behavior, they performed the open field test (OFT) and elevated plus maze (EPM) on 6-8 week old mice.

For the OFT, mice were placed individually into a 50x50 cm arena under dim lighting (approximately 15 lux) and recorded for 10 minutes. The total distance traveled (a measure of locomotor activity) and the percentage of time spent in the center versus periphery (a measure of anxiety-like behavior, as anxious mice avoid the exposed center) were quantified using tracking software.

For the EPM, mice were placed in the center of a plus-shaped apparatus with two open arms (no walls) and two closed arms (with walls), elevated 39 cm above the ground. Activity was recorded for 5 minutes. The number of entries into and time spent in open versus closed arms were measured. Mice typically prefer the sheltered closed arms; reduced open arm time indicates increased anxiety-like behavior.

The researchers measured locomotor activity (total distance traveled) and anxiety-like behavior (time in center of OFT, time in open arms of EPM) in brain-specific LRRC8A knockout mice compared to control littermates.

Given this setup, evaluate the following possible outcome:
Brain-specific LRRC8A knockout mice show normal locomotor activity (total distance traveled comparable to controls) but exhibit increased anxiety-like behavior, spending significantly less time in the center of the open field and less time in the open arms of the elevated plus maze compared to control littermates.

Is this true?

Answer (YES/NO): NO